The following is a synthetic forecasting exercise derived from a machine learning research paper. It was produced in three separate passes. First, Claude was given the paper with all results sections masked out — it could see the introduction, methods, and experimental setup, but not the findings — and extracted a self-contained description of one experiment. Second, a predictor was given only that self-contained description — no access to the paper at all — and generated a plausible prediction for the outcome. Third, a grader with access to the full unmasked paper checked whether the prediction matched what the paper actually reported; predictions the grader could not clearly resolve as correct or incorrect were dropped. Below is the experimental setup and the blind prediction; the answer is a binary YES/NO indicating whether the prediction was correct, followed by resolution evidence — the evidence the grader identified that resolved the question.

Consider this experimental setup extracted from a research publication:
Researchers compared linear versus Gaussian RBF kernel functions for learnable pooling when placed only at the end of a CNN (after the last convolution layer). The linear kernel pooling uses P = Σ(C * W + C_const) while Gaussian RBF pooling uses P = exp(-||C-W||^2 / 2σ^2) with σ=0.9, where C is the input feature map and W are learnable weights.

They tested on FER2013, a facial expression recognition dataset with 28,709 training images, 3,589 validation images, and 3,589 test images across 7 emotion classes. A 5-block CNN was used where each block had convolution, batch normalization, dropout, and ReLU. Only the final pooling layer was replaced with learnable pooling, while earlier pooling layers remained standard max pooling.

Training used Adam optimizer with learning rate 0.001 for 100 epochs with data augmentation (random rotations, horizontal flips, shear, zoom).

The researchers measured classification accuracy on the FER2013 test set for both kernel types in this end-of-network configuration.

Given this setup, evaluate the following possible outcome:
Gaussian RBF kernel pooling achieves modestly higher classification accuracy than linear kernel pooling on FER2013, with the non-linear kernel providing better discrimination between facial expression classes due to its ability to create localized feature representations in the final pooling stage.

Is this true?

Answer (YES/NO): NO